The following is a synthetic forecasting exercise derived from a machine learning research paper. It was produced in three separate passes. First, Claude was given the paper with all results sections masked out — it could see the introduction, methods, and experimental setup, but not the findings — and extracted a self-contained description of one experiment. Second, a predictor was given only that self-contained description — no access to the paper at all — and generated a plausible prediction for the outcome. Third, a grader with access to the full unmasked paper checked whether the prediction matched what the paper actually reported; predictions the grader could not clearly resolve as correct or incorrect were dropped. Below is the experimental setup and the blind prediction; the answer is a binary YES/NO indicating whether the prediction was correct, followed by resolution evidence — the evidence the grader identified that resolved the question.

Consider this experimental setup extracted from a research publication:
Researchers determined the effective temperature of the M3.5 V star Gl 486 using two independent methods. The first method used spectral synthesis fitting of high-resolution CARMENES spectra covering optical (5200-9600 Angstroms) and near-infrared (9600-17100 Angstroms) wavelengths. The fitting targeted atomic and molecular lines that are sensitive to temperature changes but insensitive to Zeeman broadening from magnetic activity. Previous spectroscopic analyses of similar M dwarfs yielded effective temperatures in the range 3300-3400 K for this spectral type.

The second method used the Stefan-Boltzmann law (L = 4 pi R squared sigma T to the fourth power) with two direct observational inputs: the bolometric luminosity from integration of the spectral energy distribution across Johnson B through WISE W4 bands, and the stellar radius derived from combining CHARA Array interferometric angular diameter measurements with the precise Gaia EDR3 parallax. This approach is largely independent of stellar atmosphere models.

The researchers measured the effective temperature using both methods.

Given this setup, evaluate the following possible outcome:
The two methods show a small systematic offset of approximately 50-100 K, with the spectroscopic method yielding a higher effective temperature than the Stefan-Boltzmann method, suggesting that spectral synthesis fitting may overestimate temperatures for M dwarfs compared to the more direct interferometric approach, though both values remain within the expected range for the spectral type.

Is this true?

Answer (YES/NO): NO